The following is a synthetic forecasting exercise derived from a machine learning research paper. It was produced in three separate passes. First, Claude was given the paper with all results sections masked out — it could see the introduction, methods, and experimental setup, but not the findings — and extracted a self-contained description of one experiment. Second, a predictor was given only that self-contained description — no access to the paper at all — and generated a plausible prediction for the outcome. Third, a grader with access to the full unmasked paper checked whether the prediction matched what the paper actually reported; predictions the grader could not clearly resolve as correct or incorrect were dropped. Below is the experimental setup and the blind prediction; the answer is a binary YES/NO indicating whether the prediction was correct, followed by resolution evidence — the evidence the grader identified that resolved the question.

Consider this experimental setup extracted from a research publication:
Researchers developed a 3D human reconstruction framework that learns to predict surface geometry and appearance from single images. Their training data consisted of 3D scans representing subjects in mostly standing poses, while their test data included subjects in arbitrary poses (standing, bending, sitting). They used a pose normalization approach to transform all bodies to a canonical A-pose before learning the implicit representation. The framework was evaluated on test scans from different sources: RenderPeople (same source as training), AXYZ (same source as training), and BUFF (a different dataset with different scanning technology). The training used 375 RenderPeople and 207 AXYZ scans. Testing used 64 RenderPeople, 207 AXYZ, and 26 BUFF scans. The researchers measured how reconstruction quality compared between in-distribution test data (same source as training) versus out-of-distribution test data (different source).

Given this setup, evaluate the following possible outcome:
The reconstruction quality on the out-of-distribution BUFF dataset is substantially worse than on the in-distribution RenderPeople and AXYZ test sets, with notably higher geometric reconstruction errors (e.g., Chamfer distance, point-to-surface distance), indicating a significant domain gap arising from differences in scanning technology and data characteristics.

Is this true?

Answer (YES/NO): NO